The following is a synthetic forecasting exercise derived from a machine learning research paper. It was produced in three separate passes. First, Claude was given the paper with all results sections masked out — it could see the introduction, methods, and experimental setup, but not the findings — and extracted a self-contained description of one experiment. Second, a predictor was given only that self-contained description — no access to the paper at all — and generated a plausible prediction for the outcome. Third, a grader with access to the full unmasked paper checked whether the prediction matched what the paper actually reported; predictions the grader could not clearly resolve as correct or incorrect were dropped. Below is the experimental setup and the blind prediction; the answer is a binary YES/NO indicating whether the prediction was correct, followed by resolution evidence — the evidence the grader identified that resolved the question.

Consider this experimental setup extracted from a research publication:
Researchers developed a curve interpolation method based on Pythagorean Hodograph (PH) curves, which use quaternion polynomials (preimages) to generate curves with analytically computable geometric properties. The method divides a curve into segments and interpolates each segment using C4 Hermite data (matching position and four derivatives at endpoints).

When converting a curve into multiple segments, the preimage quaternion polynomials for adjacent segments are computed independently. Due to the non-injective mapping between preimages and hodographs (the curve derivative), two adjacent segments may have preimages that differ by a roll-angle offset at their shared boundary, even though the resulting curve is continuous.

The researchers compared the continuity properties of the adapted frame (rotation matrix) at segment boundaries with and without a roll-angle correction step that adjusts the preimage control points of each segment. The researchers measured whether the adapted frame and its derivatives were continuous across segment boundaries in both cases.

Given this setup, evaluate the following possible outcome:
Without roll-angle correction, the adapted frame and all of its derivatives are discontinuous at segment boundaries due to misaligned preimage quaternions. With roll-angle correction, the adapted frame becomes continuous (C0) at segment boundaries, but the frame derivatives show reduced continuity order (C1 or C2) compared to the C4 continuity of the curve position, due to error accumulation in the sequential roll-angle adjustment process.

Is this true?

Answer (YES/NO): NO